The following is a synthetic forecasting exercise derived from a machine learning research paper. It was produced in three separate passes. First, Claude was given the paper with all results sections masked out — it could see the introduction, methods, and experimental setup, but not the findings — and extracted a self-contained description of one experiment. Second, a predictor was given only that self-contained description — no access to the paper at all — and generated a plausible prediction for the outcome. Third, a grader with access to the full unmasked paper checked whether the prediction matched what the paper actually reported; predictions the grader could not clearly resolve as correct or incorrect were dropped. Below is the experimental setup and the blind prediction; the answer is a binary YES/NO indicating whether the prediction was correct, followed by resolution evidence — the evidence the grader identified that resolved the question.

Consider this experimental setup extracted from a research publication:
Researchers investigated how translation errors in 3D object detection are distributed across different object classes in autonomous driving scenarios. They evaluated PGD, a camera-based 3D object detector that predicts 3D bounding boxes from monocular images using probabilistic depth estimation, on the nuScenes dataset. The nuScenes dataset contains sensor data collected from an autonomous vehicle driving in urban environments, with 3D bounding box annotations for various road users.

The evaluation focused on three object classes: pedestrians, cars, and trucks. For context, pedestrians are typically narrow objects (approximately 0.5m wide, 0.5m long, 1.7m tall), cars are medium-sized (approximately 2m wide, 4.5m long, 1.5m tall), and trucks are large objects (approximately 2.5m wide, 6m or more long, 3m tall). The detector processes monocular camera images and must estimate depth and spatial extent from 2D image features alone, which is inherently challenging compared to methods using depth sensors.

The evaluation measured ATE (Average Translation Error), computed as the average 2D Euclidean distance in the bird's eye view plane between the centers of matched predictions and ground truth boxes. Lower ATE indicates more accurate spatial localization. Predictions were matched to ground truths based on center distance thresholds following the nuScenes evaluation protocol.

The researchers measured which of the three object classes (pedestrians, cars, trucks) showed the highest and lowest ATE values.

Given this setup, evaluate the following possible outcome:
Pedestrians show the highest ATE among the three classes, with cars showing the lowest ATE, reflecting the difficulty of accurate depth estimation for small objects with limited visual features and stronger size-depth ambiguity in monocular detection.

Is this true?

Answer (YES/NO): NO